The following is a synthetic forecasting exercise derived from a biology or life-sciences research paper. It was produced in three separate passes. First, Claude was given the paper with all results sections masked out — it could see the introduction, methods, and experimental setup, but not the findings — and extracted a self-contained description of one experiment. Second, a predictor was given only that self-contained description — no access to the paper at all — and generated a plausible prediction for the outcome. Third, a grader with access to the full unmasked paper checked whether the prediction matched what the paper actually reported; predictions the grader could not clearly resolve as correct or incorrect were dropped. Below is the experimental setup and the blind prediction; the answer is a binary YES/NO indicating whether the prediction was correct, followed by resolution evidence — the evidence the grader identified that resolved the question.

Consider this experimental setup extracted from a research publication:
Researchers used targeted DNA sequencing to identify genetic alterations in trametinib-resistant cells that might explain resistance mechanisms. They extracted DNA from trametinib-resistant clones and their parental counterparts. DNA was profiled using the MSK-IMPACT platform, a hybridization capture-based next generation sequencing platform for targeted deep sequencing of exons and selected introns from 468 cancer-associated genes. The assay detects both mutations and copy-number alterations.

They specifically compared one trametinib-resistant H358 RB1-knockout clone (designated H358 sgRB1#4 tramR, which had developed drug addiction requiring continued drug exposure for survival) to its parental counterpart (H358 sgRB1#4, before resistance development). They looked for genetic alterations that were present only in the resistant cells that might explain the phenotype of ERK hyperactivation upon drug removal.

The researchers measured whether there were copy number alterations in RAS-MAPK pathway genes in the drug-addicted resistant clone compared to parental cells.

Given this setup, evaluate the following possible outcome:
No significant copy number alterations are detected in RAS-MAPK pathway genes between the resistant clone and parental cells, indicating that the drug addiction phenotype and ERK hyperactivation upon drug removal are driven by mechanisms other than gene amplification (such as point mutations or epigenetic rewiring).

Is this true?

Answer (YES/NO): NO